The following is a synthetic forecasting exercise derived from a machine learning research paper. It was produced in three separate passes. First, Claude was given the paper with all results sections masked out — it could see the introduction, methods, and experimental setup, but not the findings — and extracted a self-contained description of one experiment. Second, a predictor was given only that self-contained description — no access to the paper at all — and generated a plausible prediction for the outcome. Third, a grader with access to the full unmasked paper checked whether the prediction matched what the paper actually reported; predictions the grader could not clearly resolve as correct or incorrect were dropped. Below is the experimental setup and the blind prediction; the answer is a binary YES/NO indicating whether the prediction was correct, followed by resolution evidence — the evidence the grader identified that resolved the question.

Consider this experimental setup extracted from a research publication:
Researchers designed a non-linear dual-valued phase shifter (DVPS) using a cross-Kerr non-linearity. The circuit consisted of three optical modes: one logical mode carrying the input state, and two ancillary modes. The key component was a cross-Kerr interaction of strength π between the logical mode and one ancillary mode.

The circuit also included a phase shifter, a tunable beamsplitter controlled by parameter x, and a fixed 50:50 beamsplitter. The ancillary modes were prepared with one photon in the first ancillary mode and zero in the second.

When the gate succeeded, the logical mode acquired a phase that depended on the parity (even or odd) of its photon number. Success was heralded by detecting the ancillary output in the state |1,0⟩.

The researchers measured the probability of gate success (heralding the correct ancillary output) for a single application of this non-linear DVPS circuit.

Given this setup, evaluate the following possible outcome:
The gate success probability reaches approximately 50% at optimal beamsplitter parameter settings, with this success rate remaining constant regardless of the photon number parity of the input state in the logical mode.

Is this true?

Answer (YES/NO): YES